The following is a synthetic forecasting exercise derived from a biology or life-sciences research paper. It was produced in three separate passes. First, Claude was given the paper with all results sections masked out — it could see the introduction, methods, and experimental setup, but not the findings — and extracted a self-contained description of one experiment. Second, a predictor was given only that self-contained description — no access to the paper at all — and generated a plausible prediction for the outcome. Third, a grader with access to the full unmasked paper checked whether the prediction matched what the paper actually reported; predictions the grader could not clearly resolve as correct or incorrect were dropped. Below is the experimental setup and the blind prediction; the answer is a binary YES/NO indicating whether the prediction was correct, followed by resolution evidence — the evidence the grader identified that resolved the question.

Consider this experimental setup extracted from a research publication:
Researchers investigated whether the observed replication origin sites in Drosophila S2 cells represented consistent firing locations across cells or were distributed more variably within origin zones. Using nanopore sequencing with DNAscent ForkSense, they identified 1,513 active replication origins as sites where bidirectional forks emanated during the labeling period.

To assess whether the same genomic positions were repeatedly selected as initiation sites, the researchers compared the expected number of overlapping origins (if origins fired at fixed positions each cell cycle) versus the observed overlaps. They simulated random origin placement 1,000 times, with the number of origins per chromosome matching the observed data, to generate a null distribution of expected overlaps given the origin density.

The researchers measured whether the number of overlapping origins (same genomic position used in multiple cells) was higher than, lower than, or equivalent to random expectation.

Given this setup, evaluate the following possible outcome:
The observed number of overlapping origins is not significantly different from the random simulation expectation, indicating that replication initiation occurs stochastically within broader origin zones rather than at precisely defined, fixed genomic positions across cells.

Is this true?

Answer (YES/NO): NO